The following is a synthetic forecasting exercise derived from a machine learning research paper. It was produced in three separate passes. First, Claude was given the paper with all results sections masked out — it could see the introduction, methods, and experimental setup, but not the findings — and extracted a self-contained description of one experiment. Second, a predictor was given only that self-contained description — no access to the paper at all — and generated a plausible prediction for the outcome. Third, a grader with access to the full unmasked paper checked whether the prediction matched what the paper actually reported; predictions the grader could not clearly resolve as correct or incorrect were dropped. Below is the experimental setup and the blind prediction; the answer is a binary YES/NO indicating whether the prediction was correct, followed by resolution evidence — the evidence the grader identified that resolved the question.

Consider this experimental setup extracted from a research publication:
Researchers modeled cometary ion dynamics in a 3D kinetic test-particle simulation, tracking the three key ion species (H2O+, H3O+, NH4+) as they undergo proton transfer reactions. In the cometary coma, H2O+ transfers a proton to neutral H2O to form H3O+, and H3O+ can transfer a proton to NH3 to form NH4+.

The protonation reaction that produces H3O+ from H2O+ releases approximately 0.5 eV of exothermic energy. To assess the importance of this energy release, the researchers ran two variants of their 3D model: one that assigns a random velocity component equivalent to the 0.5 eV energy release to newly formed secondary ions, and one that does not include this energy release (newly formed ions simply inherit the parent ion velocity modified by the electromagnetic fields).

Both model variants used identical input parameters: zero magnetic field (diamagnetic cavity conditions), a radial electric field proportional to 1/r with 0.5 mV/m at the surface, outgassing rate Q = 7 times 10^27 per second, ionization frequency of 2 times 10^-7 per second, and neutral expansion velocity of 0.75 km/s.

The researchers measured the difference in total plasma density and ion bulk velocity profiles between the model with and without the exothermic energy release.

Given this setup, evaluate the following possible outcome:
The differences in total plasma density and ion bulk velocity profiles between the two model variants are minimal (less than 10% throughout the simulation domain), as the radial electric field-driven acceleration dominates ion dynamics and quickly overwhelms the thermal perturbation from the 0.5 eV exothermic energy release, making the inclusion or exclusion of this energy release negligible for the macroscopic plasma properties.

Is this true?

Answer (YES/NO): YES